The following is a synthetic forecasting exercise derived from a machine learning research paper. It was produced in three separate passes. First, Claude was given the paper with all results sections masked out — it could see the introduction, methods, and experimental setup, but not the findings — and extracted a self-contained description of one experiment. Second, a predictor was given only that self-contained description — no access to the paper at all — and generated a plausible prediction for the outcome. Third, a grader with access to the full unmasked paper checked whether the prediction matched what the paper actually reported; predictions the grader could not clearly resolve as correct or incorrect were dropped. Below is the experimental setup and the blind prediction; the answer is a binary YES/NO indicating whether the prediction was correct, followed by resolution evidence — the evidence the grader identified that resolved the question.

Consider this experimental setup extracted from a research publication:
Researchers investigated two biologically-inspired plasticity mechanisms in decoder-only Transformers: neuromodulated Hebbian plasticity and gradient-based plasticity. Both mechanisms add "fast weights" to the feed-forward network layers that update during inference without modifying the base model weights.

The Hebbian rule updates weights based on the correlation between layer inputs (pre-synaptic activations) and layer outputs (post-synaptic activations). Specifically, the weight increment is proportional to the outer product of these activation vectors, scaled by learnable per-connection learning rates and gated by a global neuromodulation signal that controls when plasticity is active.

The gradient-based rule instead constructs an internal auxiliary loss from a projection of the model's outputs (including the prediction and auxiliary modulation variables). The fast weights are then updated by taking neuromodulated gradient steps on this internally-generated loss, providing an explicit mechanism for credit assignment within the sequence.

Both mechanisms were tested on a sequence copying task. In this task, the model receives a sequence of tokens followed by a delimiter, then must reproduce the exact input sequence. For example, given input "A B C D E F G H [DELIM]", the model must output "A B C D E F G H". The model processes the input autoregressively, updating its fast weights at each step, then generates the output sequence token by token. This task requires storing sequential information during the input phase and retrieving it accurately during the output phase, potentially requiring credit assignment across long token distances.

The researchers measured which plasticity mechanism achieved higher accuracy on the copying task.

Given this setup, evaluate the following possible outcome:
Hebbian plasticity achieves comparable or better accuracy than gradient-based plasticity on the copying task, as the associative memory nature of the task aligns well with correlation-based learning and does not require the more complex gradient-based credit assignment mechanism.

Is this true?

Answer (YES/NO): NO